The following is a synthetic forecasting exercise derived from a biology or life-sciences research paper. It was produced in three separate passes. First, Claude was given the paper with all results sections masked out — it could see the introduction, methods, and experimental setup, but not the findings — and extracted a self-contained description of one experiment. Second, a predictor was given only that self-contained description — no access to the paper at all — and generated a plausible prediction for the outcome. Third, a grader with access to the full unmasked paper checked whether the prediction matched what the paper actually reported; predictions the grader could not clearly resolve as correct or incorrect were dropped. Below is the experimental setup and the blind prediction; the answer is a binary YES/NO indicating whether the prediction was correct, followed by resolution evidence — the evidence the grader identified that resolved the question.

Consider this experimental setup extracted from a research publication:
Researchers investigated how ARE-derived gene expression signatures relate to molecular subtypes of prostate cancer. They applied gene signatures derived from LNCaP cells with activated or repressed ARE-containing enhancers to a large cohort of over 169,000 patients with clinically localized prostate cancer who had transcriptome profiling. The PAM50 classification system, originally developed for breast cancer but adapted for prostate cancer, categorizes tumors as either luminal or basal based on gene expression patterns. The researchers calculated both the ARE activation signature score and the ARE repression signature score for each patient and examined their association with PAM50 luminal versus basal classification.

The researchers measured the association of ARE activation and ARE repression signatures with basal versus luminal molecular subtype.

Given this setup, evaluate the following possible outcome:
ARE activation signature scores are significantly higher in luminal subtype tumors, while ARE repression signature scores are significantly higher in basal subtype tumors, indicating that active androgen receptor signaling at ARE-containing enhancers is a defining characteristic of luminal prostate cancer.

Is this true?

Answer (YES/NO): YES